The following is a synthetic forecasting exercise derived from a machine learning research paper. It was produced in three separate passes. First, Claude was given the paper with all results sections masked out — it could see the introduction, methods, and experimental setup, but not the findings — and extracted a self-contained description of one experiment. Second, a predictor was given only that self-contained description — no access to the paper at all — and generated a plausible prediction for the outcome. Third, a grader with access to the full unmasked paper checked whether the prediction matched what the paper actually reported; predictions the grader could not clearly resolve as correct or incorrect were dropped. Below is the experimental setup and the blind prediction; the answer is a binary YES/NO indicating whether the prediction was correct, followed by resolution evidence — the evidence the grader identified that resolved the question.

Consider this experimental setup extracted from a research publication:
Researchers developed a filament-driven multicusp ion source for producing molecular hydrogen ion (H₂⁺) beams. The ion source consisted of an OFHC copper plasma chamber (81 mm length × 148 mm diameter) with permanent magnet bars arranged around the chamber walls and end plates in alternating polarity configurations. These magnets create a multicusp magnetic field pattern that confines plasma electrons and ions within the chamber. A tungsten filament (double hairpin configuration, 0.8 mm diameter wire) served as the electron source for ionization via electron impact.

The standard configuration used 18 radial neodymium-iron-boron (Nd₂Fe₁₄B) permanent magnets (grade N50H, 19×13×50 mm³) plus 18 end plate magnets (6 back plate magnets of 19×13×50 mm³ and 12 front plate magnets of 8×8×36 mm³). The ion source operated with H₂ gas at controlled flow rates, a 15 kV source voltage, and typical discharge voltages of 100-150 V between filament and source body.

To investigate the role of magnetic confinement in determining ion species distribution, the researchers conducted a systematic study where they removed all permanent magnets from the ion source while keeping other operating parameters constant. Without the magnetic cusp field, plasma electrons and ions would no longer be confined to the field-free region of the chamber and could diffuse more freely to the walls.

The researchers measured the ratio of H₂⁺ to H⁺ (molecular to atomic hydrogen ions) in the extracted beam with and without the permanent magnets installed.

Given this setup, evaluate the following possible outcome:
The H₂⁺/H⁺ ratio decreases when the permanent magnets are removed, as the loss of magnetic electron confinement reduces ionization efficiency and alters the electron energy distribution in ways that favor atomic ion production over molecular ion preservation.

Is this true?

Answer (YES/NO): NO